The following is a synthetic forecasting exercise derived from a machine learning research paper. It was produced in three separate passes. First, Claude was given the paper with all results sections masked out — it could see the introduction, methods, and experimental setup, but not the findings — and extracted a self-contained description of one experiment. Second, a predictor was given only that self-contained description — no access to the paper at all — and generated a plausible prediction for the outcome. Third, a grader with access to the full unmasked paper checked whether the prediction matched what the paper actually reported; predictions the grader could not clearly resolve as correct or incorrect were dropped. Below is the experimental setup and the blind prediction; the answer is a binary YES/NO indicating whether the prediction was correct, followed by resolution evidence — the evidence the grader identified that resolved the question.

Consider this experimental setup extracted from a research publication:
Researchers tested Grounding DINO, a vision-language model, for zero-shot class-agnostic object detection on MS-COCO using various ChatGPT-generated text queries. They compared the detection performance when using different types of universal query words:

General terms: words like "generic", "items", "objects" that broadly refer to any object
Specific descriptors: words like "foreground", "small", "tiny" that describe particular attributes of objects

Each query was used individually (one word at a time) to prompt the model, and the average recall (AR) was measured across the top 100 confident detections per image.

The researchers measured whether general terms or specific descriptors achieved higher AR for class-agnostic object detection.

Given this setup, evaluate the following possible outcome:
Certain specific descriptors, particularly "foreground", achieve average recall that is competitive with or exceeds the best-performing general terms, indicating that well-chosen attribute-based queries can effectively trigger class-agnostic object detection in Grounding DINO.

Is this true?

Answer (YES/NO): NO